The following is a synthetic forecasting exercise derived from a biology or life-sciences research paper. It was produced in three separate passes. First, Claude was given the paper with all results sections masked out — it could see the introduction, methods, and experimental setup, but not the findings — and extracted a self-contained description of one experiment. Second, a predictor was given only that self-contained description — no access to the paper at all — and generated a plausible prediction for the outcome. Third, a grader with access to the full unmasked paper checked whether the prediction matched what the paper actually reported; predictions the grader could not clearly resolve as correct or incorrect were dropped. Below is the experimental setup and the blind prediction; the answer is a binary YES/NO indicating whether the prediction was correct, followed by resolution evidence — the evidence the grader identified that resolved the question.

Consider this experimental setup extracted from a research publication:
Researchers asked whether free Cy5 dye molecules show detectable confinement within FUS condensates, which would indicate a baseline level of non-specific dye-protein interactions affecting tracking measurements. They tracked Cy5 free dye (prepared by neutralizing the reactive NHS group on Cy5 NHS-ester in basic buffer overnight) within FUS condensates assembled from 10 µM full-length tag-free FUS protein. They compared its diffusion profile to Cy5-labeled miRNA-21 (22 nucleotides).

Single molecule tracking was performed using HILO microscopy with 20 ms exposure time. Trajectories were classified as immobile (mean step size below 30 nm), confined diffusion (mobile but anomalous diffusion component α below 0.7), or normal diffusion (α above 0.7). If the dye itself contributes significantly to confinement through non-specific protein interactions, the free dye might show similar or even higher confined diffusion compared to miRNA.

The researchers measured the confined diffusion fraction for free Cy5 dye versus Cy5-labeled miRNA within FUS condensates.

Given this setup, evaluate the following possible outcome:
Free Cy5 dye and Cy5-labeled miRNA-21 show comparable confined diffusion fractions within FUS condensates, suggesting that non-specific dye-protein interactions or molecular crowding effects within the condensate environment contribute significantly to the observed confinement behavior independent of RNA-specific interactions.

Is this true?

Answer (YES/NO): NO